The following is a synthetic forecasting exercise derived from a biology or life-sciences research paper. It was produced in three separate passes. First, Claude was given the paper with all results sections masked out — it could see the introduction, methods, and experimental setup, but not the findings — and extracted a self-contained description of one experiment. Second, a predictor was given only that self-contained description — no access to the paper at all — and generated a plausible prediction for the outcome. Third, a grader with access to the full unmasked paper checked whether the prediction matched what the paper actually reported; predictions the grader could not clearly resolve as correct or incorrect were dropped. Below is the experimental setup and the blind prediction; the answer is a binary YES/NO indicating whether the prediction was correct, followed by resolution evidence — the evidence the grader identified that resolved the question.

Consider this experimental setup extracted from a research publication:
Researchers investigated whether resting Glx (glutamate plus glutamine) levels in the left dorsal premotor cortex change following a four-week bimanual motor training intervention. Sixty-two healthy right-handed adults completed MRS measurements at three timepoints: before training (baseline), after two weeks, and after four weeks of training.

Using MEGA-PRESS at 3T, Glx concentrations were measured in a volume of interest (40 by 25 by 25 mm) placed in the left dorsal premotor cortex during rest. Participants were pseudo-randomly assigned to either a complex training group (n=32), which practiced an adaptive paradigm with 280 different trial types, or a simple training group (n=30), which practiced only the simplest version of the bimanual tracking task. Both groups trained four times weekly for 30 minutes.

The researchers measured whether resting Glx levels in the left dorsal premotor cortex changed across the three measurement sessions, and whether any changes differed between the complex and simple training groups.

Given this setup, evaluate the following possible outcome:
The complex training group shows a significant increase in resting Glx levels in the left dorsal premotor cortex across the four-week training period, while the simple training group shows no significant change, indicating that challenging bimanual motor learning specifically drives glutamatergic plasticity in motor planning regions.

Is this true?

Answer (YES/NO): NO